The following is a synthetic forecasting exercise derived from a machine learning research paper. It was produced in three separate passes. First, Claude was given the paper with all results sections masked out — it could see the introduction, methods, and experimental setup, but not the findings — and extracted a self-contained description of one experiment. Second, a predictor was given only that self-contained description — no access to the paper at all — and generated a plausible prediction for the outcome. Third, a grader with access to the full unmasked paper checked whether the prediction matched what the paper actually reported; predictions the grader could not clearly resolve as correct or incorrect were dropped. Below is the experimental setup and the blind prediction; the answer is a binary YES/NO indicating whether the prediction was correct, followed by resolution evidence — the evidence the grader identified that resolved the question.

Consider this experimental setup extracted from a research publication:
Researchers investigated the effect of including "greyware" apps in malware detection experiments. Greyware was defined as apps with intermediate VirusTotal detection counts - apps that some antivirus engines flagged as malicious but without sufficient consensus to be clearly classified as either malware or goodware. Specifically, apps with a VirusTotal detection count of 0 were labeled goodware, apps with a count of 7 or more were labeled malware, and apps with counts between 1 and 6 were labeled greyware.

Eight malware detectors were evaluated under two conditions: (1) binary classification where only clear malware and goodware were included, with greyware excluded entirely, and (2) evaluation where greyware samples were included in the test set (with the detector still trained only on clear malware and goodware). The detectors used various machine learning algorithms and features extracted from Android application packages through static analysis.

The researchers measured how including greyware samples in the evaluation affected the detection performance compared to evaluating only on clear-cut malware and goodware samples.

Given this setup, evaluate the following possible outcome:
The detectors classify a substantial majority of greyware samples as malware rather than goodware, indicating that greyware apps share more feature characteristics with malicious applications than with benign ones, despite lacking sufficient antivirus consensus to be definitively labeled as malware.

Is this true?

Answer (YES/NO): YES